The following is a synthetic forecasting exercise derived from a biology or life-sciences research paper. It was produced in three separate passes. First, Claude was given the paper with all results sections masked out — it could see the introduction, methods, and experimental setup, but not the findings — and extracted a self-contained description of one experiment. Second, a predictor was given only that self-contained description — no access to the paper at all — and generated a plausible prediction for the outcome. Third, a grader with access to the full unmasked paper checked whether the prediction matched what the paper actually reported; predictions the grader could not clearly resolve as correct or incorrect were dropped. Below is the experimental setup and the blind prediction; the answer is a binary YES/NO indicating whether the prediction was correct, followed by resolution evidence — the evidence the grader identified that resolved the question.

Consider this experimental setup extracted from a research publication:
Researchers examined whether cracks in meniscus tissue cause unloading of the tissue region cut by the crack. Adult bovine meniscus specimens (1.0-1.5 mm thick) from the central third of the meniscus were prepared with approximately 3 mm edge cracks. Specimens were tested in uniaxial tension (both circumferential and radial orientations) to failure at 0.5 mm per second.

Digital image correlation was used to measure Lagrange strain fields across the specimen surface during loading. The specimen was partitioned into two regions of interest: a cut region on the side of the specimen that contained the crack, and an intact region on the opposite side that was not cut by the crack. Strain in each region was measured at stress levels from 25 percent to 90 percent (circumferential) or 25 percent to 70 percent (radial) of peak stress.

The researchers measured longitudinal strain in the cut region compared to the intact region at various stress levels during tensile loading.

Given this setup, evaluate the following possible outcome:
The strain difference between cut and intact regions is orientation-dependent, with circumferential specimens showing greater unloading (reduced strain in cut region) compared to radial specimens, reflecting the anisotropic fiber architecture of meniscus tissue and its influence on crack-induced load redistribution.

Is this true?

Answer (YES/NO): NO